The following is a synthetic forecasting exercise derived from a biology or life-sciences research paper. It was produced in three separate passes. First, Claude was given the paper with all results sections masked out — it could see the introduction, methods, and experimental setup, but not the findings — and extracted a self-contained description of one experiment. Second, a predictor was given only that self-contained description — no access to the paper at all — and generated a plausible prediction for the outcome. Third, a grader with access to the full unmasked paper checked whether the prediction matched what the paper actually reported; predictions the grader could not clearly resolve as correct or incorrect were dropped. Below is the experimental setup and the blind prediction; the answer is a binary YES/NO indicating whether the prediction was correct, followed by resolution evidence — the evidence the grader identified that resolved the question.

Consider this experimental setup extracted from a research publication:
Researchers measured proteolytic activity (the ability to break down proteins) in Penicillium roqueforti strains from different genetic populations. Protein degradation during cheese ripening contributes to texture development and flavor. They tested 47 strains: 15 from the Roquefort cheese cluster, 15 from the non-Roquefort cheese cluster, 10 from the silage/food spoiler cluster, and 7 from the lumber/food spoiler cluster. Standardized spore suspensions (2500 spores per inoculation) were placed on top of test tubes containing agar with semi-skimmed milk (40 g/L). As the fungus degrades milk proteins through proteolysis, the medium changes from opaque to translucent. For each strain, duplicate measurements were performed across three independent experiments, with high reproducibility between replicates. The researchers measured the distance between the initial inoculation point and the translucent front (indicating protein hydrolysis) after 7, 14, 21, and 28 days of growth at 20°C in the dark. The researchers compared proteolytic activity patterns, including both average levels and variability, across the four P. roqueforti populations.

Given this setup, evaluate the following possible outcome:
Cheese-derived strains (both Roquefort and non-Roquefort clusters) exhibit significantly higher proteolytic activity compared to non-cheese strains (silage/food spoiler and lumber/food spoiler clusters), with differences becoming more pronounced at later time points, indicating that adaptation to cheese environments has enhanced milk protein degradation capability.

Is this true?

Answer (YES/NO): NO